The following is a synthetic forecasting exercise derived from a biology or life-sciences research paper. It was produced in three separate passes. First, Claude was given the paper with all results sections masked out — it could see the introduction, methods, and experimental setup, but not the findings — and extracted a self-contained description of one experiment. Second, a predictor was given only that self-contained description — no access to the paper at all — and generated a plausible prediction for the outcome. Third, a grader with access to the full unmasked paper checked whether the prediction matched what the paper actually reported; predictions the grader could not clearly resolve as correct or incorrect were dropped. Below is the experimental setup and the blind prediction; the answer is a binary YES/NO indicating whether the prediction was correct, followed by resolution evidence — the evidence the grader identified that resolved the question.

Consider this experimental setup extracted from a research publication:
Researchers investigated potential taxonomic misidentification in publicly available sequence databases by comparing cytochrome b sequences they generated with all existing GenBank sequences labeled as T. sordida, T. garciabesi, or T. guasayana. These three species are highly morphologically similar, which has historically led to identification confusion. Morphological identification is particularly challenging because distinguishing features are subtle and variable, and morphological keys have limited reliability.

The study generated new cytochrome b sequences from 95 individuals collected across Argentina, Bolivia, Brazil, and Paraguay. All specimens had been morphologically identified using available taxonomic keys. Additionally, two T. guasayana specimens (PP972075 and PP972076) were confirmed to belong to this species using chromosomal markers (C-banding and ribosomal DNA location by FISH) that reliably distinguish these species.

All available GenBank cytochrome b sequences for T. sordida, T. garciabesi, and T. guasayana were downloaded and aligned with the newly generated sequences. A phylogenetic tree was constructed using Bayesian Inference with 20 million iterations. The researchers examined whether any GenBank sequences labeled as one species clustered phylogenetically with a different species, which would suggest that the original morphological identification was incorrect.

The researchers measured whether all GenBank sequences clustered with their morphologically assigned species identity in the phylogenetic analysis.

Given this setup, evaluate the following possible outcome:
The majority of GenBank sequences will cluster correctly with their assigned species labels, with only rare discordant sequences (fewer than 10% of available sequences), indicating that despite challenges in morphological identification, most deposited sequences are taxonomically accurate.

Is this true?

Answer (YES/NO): NO